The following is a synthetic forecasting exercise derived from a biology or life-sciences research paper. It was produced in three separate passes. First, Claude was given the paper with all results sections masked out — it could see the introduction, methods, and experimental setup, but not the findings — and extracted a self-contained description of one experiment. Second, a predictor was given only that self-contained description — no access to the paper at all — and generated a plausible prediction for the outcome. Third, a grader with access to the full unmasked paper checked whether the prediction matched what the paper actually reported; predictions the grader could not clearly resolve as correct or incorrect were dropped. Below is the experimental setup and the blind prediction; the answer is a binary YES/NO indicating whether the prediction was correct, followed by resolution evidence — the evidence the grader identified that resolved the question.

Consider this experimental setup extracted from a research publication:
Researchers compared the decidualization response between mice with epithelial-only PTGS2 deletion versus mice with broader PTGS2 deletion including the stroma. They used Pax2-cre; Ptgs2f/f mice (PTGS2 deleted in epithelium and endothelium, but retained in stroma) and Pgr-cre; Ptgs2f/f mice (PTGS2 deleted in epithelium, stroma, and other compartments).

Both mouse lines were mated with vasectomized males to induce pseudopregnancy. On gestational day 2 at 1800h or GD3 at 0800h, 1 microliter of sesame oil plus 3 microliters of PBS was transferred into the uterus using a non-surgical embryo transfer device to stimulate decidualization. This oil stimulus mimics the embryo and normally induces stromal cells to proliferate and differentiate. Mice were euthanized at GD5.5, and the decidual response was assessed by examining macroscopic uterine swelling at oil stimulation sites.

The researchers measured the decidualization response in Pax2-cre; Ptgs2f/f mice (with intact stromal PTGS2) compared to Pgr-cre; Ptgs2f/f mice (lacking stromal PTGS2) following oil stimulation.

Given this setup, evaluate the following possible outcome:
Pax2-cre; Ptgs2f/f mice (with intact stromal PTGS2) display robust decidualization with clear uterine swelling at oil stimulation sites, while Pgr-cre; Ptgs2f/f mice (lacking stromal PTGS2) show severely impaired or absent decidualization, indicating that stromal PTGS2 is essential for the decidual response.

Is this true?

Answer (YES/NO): YES